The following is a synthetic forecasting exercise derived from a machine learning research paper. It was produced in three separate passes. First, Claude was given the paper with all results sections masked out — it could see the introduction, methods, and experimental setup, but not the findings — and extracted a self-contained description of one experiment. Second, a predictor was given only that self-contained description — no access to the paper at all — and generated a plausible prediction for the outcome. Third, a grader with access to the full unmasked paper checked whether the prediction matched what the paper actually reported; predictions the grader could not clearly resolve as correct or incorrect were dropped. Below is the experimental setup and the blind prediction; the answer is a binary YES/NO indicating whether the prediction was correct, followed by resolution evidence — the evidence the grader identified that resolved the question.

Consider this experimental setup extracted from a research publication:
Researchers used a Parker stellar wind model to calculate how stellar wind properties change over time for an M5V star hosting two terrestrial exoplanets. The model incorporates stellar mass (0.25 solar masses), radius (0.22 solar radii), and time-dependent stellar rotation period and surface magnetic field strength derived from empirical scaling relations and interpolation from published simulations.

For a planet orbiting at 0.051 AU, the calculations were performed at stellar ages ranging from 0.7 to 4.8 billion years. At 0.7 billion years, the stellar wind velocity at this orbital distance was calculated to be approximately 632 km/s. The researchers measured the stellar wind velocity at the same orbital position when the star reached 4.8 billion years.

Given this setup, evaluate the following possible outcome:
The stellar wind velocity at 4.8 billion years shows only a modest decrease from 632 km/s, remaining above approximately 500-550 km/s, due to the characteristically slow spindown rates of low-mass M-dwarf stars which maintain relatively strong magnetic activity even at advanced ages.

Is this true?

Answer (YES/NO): NO